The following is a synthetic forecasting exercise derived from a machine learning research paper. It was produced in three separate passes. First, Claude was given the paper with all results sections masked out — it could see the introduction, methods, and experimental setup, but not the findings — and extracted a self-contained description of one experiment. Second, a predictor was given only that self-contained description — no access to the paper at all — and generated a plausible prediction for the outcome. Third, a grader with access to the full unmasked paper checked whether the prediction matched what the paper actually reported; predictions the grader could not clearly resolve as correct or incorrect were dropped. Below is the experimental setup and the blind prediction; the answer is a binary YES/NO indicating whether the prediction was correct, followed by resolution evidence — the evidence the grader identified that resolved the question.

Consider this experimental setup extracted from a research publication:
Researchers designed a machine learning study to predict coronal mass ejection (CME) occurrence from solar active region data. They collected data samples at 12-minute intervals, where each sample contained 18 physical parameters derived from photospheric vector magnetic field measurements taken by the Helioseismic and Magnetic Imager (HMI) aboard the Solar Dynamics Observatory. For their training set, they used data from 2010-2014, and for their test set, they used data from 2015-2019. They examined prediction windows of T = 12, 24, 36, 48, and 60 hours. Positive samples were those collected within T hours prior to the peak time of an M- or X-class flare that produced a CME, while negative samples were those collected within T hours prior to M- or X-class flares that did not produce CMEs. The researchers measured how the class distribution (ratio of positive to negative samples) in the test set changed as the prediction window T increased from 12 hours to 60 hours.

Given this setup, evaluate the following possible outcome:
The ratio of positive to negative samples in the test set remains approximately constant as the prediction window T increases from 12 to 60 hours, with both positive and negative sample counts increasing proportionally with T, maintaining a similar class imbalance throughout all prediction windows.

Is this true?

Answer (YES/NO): NO